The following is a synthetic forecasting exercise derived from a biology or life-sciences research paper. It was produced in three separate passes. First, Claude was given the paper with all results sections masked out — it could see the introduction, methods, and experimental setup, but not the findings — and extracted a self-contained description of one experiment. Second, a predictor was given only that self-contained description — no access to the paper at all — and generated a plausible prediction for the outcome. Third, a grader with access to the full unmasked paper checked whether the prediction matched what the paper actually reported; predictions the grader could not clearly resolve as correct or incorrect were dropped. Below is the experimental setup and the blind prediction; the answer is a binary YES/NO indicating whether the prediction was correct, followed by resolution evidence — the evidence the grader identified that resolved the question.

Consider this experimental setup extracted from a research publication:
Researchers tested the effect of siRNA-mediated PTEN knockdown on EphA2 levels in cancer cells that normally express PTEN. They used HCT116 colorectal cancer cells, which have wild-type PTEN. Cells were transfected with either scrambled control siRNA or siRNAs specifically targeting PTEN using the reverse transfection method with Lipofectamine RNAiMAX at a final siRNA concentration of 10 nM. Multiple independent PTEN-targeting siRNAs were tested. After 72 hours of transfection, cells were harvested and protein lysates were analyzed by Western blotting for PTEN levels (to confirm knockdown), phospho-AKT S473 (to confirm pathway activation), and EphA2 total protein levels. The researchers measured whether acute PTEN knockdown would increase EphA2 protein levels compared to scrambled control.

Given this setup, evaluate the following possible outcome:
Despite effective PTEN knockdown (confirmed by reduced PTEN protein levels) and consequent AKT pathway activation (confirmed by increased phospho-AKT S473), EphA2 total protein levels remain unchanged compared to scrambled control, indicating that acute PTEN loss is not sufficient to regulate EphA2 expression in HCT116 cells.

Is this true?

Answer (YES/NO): NO